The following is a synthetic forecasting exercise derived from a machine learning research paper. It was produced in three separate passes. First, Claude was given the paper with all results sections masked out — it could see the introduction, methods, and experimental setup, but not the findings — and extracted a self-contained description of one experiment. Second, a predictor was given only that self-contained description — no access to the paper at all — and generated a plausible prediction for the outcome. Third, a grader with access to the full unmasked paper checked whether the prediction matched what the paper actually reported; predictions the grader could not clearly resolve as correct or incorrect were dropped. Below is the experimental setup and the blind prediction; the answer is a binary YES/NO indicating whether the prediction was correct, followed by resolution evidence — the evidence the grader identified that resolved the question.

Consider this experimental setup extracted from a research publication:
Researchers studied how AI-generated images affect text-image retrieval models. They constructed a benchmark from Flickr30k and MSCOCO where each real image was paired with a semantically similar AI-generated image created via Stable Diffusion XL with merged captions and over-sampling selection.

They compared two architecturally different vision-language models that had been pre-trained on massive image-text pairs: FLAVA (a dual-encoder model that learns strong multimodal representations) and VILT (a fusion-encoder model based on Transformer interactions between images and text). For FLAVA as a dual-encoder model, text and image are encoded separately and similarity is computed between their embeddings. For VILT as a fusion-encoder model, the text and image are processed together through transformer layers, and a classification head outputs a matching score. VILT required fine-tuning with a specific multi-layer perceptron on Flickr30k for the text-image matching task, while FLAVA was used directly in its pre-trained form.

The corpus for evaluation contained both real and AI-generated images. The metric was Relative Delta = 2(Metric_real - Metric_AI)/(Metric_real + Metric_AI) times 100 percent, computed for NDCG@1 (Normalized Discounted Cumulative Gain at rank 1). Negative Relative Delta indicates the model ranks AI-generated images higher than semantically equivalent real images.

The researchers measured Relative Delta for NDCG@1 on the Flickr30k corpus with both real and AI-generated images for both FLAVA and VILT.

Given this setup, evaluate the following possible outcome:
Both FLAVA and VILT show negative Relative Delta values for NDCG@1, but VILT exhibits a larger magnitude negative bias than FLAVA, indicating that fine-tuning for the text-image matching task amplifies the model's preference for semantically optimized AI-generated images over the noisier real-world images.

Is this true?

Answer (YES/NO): NO